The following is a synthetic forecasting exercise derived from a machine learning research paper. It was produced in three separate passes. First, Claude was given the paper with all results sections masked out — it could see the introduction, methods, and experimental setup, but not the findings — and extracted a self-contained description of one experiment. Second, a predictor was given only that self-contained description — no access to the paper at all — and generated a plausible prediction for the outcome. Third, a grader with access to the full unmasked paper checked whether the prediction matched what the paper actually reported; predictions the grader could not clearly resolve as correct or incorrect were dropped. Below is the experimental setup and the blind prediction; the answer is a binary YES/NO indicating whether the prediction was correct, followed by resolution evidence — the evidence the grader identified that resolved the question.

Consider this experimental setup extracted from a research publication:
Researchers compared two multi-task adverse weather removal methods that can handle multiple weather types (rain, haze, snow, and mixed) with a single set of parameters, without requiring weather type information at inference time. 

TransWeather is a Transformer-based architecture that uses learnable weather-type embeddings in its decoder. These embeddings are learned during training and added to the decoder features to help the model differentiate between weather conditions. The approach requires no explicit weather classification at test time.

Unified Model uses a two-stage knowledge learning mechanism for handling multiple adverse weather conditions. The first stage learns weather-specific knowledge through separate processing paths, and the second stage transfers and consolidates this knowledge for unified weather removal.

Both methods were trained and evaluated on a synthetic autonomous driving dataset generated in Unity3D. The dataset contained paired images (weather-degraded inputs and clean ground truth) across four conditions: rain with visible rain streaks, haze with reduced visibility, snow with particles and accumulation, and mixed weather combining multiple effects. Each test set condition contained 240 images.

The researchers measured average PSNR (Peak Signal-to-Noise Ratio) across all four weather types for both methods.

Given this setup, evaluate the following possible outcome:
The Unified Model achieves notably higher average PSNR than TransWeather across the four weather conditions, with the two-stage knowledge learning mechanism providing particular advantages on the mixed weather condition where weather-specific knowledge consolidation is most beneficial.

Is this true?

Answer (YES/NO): NO